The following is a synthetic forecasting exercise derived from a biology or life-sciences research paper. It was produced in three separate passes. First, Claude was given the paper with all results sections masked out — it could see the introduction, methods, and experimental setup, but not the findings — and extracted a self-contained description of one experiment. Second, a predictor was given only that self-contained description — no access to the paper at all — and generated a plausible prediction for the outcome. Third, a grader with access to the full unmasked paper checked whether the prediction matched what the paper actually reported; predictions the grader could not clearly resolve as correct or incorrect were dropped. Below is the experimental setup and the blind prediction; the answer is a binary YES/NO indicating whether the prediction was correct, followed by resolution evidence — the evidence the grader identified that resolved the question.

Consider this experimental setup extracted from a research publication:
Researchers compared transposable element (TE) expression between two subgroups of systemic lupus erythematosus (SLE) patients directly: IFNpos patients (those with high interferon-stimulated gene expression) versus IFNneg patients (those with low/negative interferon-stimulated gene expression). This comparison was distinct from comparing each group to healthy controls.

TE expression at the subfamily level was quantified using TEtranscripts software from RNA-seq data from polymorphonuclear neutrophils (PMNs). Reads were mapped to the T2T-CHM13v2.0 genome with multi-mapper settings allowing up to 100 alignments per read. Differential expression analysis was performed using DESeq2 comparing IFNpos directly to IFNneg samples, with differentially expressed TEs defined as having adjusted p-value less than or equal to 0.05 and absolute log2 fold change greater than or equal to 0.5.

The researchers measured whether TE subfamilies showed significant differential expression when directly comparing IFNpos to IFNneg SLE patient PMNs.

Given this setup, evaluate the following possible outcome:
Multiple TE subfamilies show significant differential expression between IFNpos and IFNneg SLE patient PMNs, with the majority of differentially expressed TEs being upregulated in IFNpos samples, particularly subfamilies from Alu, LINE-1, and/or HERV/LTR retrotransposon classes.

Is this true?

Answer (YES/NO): NO